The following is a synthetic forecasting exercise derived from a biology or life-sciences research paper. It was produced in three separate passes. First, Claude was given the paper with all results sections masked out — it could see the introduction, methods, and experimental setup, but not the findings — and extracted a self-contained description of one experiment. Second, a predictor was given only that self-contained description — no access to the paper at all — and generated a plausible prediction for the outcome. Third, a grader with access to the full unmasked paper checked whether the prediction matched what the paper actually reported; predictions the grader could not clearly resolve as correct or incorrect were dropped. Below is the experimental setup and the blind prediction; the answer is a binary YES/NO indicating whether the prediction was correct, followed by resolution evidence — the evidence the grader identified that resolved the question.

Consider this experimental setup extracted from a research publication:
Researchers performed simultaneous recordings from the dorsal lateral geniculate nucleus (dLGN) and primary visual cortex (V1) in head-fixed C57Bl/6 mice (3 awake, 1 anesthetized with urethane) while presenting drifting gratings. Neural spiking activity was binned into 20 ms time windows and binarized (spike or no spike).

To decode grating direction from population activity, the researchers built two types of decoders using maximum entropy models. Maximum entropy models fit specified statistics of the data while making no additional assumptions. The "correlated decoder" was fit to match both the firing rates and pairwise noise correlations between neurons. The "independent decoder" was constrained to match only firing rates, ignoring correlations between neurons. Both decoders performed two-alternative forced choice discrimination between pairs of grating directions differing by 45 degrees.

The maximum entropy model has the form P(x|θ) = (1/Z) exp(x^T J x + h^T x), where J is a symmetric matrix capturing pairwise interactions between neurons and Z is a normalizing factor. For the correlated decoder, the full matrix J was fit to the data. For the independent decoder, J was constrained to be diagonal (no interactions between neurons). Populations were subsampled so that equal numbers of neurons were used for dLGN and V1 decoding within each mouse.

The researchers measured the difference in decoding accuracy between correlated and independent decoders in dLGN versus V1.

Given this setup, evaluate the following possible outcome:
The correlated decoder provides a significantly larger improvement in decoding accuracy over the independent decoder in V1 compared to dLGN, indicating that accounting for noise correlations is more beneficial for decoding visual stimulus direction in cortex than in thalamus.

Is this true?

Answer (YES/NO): NO